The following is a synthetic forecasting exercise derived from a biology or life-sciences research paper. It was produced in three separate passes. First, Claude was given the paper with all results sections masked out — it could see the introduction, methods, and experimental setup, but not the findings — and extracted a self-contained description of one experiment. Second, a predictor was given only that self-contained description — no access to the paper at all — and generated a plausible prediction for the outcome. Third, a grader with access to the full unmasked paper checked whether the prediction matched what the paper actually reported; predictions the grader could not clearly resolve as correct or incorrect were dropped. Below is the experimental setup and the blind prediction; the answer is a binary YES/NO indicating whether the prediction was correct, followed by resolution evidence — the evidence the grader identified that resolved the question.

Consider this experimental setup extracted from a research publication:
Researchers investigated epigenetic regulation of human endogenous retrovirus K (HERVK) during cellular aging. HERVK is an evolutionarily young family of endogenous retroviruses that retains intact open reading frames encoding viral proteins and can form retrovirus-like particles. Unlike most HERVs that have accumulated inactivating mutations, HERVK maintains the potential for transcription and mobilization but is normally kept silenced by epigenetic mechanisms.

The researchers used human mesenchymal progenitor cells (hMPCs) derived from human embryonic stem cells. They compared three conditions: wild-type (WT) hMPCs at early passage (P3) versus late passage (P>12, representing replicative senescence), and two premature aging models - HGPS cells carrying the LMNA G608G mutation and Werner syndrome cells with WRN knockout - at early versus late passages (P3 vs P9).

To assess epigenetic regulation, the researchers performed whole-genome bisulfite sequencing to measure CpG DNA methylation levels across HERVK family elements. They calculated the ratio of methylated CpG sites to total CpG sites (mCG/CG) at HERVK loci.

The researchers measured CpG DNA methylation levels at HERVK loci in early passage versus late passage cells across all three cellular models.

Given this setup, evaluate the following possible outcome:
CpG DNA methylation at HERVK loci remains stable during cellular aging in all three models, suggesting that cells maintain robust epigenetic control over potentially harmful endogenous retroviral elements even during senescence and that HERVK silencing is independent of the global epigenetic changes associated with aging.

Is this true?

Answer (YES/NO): NO